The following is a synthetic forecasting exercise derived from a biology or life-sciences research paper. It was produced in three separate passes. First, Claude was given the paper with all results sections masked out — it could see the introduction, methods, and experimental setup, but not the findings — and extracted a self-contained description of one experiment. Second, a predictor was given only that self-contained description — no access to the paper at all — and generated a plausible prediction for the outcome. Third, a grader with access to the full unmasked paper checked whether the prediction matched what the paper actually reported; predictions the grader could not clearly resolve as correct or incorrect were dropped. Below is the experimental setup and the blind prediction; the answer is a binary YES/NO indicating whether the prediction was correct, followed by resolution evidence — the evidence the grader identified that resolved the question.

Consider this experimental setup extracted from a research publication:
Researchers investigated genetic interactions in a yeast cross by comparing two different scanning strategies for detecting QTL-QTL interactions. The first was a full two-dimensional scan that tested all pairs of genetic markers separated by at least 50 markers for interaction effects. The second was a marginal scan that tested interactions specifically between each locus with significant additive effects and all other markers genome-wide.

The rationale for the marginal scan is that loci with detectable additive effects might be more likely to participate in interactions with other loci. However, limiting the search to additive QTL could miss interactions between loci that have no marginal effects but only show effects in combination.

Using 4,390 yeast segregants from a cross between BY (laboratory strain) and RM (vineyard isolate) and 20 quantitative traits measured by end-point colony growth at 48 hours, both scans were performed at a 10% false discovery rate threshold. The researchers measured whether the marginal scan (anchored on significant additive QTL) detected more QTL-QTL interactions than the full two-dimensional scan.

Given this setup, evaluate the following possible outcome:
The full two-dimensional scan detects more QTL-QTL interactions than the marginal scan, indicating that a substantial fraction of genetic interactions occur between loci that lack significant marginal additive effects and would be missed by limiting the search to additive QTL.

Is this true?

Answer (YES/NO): NO